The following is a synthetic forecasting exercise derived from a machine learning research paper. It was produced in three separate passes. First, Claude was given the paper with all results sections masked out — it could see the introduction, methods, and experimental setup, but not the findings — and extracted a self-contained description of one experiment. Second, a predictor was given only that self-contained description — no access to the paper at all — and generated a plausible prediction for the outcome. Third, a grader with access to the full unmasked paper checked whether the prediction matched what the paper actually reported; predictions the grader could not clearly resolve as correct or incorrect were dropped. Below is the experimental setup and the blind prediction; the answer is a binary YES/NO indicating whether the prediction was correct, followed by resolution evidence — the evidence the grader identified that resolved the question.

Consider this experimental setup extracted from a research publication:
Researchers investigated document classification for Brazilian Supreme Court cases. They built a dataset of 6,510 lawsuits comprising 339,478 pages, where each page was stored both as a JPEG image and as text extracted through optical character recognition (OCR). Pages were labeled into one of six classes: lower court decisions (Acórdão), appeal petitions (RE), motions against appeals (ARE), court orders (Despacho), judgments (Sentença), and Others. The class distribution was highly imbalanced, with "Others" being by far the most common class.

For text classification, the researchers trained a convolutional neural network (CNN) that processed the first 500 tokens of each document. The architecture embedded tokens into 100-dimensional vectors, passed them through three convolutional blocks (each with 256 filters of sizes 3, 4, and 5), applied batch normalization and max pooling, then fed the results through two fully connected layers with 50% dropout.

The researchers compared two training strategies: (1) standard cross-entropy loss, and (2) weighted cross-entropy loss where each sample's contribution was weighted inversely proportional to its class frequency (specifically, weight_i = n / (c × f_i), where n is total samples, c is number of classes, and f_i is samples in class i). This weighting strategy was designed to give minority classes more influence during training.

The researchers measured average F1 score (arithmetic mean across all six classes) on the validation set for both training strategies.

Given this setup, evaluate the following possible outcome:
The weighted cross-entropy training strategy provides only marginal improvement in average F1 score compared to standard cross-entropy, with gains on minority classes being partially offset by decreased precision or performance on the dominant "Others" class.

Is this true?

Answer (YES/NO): NO